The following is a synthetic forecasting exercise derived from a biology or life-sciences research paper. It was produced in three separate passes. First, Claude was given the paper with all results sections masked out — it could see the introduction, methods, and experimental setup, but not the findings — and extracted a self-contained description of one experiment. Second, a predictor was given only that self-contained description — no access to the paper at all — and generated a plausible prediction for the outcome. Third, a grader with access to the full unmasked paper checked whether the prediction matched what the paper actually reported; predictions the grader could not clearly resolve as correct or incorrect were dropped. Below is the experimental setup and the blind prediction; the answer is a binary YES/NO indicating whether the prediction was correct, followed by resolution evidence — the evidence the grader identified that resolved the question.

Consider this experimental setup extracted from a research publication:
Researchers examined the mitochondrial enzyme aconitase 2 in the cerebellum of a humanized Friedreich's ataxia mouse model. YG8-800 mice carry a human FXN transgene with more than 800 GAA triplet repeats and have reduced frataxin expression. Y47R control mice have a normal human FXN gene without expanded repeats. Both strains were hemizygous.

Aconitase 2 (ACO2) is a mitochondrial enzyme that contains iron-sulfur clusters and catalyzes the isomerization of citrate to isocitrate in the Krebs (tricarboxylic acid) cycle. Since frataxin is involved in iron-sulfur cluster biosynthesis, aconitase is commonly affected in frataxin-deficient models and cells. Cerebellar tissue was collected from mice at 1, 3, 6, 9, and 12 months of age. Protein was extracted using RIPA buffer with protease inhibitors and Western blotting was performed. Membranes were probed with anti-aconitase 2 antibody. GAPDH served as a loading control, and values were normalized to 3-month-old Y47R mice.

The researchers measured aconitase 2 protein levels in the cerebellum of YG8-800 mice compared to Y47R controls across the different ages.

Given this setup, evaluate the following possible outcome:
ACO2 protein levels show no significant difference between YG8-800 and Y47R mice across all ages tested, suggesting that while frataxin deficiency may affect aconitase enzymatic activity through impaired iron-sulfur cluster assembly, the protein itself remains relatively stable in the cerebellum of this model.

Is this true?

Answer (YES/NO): NO